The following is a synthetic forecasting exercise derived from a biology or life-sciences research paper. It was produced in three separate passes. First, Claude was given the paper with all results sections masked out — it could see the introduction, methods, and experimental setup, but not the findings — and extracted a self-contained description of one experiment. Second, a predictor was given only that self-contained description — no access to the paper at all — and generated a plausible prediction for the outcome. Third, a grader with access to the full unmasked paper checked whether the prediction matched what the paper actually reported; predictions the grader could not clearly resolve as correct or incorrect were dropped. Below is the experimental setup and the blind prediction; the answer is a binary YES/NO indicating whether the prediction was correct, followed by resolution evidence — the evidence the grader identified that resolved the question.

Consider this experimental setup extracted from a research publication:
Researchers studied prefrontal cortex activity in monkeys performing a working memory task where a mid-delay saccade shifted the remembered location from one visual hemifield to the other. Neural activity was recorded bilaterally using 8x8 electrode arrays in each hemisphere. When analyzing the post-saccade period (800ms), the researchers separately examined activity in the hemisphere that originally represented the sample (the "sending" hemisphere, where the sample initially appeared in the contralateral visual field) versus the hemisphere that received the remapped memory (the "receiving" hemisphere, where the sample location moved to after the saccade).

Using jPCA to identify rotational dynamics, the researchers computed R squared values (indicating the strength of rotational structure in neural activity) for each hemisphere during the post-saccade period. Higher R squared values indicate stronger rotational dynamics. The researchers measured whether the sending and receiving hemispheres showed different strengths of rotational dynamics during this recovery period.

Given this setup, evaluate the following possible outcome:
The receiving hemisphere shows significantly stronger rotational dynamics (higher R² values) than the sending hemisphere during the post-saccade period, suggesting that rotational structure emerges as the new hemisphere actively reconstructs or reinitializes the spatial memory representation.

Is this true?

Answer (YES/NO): NO